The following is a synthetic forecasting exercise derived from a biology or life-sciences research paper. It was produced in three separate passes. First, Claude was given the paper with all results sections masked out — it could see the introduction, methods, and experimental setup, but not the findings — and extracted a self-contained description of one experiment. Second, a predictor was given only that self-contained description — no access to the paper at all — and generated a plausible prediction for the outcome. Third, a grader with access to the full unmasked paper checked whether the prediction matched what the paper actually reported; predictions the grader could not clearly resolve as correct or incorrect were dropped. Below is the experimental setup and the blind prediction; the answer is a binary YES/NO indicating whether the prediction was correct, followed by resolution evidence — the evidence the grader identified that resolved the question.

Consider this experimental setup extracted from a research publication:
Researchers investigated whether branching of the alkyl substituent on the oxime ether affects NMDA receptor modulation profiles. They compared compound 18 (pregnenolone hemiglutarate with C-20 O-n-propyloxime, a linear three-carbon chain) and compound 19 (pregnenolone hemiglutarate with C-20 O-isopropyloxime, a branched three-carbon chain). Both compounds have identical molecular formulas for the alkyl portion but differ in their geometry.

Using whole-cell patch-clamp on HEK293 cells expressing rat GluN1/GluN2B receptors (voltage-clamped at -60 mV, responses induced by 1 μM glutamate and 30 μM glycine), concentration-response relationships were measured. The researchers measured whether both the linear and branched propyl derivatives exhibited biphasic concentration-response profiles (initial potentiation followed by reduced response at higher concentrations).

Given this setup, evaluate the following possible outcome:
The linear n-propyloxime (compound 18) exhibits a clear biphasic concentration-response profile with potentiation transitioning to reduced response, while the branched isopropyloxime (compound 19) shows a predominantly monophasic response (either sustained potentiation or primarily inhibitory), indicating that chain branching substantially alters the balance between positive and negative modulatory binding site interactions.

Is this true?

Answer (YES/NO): NO